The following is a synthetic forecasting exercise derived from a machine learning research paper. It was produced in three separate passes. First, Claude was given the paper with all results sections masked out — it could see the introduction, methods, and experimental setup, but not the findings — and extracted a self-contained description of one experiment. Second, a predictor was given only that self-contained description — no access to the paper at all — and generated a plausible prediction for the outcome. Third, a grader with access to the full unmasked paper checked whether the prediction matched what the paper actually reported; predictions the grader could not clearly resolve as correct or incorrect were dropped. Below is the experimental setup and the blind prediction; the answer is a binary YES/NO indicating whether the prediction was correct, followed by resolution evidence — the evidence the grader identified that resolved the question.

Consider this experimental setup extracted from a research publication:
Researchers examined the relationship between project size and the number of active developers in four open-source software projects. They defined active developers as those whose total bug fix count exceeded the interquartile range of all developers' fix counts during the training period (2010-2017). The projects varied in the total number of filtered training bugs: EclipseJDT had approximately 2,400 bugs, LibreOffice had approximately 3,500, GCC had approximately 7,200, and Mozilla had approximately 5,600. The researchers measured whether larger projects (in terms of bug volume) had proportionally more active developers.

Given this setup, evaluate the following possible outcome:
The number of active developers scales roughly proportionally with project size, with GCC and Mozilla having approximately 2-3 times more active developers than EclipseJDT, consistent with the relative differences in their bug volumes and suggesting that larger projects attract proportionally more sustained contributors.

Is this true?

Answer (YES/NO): NO